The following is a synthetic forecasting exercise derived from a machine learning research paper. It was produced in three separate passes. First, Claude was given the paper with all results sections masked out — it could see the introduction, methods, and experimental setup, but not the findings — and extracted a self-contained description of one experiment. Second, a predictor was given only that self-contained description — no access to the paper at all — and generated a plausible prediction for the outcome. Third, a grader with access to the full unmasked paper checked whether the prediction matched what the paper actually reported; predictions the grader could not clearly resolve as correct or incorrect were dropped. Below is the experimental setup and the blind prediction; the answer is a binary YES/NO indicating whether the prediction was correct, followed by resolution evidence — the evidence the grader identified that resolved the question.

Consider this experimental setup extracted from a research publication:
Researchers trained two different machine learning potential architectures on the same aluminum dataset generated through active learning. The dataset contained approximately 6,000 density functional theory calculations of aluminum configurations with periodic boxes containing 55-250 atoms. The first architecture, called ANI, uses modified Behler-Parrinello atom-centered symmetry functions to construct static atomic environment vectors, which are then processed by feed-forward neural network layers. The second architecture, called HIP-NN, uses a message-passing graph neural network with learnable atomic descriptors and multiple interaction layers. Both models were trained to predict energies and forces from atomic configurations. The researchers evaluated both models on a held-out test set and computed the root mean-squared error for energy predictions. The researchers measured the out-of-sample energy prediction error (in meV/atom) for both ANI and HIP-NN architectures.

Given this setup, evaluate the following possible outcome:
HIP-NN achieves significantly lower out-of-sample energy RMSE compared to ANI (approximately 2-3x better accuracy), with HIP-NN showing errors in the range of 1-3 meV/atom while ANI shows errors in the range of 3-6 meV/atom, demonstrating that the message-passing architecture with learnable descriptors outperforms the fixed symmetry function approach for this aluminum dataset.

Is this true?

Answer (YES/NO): NO